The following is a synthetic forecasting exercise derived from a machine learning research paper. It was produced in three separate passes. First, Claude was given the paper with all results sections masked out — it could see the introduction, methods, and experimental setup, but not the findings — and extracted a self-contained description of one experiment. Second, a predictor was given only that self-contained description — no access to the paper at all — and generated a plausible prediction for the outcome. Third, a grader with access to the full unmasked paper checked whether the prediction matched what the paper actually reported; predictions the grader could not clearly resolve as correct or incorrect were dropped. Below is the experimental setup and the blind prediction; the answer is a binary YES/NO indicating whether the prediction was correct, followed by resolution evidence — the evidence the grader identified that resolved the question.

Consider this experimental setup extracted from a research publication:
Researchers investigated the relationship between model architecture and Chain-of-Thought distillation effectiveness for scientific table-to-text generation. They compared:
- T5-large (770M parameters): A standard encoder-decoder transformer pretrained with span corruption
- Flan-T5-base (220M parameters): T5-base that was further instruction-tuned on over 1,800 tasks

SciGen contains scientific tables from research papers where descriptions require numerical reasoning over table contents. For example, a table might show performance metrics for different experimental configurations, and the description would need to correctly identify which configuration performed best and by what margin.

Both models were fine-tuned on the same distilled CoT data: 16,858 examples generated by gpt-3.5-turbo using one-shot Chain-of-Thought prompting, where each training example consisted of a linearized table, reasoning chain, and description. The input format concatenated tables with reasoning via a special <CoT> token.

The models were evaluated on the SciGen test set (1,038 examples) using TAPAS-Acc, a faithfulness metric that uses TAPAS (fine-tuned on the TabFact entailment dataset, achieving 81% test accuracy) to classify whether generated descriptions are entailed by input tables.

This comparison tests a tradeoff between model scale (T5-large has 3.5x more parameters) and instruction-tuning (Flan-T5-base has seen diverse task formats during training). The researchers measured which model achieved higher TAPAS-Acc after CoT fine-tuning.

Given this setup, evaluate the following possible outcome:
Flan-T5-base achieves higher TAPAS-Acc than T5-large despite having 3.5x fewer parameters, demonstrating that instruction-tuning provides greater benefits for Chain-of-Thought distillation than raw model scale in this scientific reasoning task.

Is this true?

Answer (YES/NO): NO